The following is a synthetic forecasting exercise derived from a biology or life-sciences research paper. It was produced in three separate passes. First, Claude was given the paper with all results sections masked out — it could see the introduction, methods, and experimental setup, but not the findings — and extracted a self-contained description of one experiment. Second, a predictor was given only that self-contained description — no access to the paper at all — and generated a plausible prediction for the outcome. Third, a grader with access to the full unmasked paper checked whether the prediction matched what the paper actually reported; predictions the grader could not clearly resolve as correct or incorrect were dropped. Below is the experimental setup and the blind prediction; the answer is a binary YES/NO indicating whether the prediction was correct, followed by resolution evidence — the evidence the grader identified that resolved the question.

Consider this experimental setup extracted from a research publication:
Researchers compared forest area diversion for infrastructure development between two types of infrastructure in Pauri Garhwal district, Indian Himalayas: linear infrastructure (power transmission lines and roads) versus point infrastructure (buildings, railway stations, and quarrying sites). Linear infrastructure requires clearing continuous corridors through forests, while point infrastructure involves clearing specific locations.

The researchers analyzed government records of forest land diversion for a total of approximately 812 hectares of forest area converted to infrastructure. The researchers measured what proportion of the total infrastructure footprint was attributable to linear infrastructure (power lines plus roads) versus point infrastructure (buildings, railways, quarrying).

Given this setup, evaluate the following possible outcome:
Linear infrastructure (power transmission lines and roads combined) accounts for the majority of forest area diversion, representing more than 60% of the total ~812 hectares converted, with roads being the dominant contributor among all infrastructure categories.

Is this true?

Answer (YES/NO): NO